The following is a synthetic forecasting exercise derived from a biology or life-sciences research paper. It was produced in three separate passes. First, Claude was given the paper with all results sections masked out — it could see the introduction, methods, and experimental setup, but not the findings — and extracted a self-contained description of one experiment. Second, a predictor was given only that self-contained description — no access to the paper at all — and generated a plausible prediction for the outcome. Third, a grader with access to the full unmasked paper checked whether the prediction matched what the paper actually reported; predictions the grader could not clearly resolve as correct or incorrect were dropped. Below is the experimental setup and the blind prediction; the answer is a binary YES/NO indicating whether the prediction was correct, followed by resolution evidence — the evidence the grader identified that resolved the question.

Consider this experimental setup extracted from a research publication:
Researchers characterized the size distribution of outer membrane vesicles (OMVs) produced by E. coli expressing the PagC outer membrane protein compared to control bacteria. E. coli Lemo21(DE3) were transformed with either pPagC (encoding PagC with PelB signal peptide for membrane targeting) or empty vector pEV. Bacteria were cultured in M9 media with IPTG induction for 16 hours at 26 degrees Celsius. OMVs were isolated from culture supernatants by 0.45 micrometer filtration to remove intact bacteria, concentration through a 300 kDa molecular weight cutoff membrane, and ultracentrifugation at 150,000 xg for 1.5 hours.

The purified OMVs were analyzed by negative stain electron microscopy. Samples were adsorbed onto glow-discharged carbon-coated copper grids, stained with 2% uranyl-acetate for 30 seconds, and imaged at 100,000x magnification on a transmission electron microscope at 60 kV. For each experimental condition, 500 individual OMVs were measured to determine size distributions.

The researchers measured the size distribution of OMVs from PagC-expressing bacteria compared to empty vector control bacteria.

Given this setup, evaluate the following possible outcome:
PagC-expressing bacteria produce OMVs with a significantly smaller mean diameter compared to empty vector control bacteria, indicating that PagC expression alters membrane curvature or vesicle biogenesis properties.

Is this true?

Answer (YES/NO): NO